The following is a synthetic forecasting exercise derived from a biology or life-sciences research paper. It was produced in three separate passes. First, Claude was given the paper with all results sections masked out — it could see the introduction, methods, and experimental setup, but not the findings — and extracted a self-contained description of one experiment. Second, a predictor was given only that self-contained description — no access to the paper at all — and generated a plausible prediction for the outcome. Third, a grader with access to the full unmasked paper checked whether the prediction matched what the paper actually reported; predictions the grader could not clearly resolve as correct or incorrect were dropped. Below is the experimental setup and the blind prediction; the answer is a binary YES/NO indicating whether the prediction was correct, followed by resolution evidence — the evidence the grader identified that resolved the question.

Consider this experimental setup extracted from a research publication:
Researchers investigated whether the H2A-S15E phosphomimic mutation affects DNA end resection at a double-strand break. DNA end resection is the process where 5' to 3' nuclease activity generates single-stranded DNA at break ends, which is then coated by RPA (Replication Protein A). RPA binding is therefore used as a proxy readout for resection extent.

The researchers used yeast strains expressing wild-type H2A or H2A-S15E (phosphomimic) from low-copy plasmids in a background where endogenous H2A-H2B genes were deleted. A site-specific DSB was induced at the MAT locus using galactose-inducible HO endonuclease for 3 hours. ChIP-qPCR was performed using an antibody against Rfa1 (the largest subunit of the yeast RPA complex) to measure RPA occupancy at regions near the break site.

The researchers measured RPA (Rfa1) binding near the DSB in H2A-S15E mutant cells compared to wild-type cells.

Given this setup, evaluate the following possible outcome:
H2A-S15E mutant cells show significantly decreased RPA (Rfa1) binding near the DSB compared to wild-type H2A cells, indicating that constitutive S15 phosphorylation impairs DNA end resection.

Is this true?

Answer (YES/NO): NO